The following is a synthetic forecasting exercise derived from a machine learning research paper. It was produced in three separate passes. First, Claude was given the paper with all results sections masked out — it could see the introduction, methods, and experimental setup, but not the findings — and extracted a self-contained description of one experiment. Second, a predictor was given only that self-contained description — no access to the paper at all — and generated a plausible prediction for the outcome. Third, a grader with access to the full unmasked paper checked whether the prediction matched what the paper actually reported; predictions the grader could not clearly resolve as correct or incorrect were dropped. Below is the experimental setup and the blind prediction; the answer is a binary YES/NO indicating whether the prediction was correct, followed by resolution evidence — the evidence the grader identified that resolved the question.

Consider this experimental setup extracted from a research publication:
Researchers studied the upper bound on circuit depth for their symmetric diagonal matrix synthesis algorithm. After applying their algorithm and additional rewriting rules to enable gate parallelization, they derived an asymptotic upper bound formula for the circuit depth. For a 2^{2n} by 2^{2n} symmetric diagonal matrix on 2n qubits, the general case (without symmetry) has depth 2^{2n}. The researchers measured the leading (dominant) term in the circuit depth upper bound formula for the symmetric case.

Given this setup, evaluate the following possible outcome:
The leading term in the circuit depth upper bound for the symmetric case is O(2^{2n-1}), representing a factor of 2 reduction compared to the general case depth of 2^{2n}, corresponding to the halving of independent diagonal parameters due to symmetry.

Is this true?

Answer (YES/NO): YES